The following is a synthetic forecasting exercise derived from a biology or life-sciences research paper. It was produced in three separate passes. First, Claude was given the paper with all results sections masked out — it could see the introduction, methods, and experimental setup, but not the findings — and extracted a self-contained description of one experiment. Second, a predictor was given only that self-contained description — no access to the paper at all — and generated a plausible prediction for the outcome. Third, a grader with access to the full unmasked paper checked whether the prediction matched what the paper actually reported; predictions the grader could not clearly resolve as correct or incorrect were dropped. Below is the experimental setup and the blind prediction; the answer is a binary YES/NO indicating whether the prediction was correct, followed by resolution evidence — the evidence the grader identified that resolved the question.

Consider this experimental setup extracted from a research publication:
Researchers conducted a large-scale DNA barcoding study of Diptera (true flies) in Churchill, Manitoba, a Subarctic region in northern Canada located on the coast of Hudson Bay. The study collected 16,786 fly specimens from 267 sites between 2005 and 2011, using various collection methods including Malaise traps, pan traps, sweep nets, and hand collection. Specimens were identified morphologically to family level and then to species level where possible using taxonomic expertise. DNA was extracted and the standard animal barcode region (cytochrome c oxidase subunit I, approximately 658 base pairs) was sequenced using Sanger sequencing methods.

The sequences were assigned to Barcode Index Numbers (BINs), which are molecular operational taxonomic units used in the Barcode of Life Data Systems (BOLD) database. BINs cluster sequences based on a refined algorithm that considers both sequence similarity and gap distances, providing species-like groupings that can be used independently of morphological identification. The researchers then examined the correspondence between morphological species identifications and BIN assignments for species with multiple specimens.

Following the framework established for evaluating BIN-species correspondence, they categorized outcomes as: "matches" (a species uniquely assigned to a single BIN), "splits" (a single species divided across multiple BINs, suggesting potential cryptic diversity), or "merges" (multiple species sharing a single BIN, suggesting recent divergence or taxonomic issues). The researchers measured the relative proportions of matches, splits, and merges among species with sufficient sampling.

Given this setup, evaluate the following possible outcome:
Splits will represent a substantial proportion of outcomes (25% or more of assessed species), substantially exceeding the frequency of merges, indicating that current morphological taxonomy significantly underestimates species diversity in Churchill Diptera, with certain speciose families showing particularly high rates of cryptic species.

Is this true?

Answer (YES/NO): NO